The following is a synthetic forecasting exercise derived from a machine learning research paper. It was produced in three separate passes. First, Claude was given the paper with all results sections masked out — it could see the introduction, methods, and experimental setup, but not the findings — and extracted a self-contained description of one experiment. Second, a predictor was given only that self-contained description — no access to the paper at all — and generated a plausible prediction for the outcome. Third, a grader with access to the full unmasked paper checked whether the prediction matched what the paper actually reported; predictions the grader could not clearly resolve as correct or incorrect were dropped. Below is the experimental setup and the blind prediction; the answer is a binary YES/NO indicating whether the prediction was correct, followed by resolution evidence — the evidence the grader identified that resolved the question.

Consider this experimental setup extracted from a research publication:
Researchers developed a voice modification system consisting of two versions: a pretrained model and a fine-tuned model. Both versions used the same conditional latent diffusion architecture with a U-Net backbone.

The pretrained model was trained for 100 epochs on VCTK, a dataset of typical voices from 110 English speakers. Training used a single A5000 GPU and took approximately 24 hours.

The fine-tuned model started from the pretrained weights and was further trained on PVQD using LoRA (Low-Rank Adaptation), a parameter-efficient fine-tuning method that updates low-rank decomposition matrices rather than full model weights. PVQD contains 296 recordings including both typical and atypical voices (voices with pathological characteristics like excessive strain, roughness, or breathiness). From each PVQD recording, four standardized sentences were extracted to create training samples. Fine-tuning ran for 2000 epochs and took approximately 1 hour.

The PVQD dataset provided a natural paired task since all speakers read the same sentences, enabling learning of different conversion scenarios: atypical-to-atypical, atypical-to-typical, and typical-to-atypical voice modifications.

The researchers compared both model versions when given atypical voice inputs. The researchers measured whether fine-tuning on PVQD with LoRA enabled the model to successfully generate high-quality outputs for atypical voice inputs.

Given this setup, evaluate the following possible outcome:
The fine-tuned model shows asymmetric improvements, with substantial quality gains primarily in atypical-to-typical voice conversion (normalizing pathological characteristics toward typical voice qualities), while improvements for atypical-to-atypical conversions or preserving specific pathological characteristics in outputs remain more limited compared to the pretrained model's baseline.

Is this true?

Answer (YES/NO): NO